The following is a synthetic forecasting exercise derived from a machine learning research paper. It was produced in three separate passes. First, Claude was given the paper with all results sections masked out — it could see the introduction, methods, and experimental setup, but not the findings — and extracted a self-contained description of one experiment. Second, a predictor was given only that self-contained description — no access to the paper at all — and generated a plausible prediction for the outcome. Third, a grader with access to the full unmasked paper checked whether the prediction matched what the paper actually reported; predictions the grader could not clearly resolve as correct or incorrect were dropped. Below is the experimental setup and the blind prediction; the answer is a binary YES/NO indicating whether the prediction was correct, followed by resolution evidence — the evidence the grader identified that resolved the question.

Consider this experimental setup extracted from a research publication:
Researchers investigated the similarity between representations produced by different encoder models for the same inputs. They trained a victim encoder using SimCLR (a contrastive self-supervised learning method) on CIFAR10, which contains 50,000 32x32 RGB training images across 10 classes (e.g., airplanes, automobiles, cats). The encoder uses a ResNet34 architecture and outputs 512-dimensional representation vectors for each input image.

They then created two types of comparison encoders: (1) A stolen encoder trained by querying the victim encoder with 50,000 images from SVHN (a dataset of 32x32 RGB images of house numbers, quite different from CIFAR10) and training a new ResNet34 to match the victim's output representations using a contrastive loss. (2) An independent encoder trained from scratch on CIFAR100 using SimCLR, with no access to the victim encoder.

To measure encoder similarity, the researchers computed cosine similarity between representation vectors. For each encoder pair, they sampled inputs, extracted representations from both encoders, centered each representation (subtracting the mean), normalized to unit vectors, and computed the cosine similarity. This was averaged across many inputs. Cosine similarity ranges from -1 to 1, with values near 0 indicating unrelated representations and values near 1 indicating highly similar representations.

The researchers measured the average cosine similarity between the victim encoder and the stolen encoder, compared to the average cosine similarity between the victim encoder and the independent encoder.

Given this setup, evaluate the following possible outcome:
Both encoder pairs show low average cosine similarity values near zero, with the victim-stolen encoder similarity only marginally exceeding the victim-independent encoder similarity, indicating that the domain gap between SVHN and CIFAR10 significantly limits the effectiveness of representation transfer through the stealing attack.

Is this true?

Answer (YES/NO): NO